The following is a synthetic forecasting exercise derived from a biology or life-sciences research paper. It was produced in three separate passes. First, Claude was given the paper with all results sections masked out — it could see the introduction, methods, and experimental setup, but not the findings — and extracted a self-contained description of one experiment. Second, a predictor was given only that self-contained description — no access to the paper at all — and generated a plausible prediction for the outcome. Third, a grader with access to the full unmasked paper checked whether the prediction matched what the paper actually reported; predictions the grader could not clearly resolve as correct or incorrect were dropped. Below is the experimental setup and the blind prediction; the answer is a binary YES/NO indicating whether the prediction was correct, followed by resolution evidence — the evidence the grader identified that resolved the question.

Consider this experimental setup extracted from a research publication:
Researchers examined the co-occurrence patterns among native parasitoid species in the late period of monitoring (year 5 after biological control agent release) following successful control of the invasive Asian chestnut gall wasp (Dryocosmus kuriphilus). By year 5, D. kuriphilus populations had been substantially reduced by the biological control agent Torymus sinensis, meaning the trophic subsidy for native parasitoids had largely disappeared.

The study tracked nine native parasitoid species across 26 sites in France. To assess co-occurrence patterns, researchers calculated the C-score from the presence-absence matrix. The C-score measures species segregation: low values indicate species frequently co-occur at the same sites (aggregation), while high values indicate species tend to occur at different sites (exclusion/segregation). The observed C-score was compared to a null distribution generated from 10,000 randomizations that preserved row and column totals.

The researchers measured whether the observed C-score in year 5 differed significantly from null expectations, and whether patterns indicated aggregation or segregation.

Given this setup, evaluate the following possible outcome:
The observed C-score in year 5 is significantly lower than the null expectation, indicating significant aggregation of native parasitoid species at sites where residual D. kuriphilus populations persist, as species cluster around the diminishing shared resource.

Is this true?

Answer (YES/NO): NO